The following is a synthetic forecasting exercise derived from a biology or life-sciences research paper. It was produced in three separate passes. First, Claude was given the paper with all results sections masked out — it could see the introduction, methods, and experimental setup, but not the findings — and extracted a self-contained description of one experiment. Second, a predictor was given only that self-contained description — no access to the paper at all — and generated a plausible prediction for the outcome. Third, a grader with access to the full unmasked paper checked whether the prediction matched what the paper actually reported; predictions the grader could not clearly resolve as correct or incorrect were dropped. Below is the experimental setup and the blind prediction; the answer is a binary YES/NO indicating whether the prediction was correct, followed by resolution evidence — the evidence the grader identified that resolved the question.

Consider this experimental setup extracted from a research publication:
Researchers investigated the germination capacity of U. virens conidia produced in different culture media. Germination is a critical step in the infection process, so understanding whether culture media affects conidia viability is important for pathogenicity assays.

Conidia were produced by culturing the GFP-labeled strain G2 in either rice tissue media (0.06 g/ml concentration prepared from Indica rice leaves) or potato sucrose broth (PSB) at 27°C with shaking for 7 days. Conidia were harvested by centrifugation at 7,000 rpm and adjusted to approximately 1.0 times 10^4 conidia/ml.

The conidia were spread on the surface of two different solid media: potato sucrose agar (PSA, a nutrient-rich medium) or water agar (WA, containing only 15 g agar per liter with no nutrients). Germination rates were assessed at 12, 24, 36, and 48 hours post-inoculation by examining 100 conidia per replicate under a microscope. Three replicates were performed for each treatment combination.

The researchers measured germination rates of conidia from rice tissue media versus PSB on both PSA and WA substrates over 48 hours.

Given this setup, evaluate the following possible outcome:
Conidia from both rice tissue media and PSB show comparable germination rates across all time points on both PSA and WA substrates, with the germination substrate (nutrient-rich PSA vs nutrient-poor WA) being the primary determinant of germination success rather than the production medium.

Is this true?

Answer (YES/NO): NO